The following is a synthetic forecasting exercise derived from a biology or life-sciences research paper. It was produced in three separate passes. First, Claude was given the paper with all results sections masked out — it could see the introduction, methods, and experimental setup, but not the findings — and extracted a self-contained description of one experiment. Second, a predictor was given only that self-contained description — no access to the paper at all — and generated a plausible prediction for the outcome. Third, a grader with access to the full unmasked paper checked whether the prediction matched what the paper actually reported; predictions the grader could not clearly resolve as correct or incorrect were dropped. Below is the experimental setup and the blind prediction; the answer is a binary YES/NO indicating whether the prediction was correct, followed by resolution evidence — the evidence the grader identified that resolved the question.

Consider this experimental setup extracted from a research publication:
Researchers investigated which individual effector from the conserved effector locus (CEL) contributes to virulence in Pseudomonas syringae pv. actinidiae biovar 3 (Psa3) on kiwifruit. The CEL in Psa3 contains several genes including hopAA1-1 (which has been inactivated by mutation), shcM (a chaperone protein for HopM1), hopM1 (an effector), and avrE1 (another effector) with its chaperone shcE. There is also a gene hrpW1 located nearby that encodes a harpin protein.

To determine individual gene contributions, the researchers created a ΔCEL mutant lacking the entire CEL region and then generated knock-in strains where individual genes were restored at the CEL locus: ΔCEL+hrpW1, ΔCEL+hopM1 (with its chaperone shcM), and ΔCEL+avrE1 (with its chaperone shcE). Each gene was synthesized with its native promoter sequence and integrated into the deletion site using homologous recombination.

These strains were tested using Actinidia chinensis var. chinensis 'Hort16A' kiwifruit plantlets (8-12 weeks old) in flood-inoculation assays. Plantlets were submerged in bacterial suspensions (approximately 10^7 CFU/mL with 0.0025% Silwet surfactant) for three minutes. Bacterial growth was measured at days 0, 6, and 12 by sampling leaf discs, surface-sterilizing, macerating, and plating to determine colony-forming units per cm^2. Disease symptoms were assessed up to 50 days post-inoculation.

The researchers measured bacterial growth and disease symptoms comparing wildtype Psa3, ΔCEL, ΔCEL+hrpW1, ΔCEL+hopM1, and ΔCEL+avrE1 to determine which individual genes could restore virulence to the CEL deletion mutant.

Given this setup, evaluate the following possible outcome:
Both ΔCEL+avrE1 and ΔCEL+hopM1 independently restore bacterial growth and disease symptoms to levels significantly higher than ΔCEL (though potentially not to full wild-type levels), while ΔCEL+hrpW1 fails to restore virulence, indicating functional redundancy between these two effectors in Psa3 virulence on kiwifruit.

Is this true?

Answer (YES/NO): NO